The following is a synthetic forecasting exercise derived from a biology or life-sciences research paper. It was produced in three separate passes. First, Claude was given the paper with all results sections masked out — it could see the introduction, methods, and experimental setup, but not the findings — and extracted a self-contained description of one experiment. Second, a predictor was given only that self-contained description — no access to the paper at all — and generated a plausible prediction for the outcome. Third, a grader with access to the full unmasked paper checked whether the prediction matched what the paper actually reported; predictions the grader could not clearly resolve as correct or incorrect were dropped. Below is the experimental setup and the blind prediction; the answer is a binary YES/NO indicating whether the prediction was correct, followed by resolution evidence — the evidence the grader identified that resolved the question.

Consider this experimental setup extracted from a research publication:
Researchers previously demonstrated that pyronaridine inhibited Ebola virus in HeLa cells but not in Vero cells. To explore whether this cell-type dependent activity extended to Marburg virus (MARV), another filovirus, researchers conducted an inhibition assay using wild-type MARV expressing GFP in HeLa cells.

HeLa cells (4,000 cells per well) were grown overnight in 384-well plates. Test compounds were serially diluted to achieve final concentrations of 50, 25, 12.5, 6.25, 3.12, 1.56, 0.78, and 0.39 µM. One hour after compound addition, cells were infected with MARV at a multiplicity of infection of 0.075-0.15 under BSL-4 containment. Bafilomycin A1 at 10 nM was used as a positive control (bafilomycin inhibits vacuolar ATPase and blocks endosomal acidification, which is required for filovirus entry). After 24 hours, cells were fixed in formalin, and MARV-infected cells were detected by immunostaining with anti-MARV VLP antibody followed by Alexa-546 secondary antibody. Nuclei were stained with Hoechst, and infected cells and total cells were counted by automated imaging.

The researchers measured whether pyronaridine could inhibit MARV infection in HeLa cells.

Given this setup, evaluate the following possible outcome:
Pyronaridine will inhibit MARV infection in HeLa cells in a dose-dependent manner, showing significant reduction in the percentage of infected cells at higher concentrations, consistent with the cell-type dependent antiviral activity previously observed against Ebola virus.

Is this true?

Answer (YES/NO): YES